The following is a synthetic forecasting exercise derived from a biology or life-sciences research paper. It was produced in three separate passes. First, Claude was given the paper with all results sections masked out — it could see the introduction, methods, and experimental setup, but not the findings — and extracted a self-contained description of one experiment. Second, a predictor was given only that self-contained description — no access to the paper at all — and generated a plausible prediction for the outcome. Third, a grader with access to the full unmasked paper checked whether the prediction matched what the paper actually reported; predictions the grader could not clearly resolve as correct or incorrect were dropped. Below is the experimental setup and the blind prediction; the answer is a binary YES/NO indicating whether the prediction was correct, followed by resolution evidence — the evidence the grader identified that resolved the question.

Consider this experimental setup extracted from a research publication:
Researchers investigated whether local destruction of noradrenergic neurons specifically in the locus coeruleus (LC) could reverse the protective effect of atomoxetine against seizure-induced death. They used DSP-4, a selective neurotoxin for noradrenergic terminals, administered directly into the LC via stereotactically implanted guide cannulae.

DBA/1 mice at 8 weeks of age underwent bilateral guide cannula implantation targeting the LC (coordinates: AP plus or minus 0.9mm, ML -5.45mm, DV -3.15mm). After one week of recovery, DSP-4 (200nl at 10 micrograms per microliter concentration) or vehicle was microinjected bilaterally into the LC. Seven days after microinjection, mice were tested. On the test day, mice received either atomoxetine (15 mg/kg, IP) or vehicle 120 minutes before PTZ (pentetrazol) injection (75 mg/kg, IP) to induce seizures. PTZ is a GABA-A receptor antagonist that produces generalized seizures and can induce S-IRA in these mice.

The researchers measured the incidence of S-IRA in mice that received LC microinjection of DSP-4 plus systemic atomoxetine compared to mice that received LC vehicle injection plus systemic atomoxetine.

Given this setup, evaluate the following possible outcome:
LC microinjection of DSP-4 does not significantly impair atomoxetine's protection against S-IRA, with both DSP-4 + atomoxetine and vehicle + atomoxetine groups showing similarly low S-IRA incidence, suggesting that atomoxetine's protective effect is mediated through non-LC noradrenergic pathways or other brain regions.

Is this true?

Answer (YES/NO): NO